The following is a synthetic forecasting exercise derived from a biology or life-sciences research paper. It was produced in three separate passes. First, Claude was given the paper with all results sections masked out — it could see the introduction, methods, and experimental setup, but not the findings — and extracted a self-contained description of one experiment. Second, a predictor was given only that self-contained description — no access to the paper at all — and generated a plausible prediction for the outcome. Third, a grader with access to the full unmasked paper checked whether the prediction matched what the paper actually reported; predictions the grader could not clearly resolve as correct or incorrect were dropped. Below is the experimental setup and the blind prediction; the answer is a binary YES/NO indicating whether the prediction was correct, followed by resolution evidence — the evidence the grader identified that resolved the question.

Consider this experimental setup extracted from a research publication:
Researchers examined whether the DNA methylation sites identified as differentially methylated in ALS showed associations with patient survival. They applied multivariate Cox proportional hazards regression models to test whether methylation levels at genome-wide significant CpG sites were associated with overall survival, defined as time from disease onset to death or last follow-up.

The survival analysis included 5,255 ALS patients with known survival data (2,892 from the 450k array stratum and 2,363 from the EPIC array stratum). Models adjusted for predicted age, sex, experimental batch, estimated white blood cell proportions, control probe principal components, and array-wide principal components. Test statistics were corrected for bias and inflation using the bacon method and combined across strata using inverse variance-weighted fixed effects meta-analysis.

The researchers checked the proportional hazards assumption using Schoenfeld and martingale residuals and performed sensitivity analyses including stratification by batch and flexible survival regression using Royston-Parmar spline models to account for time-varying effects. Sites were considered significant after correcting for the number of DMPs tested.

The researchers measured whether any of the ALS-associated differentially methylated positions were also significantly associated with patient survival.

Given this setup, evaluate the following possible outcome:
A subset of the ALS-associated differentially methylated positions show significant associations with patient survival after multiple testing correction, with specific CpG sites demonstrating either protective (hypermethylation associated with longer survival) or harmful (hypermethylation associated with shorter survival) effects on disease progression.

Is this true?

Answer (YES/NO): YES